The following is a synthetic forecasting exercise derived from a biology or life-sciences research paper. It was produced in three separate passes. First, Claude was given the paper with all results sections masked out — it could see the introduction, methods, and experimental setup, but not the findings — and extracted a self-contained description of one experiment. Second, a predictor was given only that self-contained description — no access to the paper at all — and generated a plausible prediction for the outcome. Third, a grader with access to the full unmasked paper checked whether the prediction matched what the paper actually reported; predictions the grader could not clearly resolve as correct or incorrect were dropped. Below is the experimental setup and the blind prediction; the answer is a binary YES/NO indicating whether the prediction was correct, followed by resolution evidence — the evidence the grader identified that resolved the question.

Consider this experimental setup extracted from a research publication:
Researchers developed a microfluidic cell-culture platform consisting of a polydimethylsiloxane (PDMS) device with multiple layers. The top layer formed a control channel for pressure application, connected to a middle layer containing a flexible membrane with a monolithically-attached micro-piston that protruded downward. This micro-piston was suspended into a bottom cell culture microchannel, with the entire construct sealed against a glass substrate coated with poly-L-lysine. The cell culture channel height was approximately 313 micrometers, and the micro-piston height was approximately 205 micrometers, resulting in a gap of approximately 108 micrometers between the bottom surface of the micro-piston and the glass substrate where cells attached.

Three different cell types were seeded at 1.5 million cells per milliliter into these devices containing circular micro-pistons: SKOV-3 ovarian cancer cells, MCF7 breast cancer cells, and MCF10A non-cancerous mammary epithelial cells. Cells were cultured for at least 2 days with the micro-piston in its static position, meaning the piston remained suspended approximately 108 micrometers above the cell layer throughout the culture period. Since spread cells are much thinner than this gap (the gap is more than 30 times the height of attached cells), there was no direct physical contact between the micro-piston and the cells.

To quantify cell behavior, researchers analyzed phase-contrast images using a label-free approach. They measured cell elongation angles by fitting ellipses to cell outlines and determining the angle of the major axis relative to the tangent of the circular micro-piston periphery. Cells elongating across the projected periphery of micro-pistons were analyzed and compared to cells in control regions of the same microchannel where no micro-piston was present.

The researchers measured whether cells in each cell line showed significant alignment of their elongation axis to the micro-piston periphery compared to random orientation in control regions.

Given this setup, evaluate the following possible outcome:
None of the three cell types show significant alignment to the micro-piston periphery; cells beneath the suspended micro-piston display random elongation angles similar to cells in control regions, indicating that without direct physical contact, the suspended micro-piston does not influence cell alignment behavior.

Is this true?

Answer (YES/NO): NO